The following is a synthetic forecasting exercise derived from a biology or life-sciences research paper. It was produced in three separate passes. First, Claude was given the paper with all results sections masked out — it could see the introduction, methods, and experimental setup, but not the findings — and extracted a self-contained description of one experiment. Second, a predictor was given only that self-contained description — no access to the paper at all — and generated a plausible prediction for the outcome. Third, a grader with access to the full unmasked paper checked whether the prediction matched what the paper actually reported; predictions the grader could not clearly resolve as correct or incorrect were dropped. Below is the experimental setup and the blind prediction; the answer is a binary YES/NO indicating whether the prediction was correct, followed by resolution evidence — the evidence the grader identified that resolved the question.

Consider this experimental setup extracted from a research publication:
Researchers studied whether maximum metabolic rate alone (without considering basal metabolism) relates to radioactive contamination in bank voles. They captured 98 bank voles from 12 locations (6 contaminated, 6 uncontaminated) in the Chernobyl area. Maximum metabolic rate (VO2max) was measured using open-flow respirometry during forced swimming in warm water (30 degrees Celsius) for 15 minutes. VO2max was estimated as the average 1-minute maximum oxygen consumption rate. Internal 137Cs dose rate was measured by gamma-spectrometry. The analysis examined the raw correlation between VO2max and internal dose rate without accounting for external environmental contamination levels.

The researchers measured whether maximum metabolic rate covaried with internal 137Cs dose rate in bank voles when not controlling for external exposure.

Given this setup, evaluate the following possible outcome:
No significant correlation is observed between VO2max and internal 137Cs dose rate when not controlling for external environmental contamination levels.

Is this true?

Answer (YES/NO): NO